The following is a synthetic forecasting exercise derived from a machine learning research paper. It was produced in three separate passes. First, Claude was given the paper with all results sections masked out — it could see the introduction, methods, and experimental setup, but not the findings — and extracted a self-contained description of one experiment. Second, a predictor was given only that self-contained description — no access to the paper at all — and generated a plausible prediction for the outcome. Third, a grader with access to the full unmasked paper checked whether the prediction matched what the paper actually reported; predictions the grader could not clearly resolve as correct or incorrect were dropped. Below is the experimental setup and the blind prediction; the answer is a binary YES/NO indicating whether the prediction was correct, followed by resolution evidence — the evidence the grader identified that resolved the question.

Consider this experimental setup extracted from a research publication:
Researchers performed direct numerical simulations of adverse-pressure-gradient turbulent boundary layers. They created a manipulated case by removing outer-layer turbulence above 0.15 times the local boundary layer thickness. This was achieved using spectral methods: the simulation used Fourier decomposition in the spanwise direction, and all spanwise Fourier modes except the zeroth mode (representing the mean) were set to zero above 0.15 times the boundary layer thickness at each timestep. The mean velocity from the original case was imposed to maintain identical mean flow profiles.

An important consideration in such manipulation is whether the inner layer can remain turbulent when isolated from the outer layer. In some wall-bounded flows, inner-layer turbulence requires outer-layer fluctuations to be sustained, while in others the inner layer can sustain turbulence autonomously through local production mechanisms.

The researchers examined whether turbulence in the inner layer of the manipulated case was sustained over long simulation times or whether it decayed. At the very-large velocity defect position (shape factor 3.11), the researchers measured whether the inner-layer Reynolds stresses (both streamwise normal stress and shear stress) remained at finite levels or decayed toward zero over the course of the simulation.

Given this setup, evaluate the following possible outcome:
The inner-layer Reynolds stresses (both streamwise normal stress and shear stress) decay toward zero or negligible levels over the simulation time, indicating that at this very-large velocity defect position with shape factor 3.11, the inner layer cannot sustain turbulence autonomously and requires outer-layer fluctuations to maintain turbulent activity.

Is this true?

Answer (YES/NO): NO